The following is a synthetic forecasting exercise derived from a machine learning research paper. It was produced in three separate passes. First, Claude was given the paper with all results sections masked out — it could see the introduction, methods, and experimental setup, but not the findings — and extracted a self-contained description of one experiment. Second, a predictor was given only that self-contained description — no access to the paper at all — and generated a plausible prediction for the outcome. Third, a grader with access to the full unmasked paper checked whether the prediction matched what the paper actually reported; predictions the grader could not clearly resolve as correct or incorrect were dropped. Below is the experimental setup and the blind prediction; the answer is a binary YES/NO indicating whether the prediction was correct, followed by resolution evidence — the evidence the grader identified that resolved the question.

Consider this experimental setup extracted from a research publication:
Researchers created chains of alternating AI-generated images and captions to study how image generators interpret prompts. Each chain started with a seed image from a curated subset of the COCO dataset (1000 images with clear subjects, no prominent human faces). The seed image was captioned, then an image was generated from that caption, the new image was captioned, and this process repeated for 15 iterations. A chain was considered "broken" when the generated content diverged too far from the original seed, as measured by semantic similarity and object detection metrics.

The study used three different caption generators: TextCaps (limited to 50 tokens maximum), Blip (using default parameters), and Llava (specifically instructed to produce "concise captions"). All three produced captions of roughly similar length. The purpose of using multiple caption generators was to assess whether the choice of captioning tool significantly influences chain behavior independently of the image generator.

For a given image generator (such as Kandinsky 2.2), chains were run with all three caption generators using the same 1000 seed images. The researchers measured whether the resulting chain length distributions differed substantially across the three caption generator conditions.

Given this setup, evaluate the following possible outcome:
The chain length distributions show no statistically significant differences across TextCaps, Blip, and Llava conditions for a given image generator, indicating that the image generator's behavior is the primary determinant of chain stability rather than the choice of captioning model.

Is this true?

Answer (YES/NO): YES